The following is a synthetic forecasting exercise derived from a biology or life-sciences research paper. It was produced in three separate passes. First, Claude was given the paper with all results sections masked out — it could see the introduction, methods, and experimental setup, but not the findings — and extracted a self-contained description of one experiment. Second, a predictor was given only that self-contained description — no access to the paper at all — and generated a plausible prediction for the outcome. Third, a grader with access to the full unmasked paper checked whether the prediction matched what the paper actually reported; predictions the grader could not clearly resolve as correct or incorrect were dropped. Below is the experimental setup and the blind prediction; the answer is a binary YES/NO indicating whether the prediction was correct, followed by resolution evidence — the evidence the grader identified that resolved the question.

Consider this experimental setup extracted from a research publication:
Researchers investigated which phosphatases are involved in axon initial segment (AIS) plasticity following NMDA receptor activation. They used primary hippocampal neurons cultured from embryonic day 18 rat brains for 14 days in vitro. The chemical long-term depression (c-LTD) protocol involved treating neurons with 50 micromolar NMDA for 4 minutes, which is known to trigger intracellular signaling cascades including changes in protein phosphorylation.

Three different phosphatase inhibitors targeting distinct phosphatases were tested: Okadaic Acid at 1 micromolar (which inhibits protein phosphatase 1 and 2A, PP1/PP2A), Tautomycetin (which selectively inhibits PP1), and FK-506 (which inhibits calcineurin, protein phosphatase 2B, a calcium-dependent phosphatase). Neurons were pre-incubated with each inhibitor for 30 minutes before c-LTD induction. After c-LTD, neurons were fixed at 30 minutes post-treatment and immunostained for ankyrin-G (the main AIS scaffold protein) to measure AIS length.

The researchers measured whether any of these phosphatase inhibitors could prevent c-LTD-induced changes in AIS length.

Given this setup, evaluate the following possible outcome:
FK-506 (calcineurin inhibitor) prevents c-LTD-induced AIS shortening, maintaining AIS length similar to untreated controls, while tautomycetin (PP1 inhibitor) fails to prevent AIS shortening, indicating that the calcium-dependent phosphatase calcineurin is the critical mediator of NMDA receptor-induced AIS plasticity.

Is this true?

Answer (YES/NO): YES